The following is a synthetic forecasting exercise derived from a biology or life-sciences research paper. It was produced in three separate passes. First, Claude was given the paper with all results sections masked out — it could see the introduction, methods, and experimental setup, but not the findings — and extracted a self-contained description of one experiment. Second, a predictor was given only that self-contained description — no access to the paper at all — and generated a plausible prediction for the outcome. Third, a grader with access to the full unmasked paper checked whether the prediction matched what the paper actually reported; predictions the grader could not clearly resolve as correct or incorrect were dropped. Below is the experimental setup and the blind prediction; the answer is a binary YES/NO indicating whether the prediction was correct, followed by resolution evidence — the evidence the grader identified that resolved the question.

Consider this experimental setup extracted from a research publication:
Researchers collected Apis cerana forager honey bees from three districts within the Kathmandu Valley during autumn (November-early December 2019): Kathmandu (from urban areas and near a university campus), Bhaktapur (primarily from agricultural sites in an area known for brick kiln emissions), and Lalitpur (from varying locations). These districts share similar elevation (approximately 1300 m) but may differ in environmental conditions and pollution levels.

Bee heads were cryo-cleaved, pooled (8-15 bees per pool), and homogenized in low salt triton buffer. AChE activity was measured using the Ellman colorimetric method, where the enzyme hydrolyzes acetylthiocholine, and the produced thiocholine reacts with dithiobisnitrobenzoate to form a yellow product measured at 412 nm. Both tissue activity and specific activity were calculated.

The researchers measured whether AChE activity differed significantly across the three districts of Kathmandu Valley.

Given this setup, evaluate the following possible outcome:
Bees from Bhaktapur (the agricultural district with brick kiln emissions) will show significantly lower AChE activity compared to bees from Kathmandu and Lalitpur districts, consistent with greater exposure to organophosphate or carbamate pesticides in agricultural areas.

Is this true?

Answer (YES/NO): NO